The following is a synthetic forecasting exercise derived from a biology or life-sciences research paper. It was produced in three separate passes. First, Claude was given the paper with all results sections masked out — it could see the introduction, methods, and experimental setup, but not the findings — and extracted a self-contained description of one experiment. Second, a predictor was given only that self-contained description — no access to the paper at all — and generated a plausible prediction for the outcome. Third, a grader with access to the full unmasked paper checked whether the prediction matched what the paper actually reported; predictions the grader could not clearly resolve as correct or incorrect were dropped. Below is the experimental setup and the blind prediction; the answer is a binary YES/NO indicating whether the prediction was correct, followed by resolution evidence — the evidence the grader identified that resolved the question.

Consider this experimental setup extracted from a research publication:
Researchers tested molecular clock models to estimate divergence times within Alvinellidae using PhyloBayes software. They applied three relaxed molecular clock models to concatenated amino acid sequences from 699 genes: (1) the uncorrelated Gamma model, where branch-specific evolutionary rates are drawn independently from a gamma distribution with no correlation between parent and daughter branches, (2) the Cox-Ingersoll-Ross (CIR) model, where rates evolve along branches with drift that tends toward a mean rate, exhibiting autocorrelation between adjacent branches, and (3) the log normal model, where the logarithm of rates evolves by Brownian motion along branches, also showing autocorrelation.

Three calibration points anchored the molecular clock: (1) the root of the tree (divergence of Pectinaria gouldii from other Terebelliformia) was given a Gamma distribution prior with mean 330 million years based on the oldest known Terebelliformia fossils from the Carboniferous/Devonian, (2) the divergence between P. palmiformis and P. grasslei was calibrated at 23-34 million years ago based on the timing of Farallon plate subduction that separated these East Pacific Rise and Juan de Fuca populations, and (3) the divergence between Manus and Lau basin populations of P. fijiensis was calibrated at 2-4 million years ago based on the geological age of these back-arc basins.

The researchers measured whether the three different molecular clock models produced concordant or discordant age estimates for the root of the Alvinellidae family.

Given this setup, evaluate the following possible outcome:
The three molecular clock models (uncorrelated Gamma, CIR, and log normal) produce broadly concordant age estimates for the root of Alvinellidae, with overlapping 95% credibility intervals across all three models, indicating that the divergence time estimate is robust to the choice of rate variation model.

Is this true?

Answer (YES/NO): NO